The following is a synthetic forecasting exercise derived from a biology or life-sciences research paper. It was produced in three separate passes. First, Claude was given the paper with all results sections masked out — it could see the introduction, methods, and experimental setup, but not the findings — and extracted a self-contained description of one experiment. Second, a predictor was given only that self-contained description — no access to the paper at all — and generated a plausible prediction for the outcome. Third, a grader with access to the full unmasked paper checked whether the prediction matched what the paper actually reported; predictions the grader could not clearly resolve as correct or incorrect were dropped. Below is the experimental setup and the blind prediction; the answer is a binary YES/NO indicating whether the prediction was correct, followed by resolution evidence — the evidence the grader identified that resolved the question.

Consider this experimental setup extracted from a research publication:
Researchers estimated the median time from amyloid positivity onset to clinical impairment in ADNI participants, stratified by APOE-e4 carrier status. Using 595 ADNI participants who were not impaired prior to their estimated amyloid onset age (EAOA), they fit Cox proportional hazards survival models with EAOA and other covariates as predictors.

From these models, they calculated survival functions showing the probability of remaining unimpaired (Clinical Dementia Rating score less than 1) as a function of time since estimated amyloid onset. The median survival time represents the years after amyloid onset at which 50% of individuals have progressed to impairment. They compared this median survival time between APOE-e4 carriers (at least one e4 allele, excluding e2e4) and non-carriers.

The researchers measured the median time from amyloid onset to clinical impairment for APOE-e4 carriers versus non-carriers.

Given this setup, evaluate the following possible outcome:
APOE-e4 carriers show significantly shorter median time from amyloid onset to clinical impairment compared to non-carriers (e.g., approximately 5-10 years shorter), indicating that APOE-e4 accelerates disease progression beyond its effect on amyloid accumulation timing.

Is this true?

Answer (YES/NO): NO